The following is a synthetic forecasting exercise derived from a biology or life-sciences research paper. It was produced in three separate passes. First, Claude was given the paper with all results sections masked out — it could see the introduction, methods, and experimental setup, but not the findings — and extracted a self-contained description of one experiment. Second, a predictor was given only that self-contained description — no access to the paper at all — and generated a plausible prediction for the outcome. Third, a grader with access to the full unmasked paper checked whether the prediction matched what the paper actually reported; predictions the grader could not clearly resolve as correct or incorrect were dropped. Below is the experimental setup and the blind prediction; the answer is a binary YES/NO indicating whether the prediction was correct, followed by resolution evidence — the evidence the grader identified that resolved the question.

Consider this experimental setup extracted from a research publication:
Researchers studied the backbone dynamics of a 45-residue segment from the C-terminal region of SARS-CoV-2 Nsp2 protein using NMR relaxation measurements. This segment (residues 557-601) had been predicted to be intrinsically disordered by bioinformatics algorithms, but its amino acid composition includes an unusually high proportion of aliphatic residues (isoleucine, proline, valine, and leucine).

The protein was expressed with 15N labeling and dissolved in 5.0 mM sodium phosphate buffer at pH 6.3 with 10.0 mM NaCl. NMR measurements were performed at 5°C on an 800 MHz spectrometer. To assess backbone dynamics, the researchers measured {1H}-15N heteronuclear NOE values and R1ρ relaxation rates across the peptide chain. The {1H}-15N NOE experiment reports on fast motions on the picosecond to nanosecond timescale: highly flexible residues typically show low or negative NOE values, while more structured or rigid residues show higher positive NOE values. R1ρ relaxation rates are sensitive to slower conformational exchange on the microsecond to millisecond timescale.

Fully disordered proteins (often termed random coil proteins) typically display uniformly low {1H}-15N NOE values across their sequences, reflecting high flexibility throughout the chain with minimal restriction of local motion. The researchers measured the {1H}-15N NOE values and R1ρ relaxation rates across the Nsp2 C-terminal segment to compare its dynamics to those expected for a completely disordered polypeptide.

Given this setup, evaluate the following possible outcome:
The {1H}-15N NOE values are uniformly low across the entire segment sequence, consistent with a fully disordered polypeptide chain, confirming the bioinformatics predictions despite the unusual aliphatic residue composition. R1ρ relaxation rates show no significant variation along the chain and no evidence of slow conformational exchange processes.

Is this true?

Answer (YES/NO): NO